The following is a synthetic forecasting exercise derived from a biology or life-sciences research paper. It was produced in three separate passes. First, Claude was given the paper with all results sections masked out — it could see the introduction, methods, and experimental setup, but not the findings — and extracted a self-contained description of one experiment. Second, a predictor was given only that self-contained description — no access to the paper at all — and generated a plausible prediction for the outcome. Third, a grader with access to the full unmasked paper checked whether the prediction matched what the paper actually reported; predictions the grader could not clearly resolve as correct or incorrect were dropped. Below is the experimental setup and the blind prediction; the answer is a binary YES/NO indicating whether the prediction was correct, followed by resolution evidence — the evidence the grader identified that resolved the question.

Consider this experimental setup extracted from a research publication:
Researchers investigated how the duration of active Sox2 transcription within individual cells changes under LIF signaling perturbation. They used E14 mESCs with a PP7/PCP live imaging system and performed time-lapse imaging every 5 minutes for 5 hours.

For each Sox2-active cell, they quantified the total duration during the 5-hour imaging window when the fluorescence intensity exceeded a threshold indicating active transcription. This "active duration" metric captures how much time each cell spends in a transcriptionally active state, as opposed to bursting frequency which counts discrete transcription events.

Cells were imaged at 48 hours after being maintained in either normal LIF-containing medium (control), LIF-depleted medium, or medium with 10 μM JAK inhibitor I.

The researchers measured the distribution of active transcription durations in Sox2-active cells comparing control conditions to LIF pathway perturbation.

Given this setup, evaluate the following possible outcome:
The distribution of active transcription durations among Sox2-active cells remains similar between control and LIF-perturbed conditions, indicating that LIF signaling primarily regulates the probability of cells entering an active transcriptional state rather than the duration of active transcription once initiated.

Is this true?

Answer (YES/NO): NO